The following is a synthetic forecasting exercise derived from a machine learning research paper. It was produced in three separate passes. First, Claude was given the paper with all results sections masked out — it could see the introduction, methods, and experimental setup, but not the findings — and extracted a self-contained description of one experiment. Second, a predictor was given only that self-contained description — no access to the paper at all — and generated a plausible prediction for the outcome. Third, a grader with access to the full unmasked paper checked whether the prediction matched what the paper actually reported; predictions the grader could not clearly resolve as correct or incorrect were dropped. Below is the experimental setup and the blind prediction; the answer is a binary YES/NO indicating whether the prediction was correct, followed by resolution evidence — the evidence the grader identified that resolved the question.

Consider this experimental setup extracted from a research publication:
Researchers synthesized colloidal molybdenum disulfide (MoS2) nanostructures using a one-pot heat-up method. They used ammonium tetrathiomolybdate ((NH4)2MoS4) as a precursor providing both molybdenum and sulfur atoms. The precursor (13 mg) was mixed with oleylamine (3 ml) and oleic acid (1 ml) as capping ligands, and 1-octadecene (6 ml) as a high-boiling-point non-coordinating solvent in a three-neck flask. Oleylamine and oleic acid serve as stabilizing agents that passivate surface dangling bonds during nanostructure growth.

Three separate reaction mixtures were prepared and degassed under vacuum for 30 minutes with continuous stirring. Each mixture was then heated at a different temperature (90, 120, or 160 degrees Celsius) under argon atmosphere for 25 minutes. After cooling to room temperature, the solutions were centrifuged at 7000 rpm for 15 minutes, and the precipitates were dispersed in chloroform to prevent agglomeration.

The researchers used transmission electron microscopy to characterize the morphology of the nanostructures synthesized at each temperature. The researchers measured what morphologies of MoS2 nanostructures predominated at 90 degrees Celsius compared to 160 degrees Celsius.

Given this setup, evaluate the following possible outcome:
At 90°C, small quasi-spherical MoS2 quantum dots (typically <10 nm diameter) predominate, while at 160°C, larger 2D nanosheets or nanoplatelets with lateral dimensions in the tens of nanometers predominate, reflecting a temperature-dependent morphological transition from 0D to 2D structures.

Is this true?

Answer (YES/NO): NO